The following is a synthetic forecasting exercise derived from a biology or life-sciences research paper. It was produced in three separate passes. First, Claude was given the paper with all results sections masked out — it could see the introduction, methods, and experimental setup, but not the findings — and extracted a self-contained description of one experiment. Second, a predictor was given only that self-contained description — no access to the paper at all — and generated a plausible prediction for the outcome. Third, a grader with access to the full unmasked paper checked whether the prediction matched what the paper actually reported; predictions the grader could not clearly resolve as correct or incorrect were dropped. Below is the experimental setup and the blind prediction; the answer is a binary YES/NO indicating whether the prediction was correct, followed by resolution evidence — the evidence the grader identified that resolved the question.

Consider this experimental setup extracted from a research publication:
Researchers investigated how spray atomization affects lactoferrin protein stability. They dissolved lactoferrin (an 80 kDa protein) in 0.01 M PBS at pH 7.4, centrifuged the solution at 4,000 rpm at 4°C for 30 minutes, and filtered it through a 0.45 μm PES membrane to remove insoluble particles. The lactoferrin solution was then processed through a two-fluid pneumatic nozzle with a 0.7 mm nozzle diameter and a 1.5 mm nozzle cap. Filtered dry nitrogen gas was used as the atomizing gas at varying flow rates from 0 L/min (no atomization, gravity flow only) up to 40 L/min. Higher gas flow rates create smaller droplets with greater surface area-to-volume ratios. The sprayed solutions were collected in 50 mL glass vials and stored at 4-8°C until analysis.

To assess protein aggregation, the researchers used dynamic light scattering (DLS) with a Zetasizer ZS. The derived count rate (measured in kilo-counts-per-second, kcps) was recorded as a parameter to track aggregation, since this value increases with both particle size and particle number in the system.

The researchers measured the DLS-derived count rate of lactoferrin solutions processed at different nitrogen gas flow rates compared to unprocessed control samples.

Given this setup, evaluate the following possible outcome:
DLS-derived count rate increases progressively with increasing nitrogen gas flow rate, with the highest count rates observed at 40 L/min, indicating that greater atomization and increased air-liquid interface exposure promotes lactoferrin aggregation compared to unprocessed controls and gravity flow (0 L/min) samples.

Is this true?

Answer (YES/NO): NO